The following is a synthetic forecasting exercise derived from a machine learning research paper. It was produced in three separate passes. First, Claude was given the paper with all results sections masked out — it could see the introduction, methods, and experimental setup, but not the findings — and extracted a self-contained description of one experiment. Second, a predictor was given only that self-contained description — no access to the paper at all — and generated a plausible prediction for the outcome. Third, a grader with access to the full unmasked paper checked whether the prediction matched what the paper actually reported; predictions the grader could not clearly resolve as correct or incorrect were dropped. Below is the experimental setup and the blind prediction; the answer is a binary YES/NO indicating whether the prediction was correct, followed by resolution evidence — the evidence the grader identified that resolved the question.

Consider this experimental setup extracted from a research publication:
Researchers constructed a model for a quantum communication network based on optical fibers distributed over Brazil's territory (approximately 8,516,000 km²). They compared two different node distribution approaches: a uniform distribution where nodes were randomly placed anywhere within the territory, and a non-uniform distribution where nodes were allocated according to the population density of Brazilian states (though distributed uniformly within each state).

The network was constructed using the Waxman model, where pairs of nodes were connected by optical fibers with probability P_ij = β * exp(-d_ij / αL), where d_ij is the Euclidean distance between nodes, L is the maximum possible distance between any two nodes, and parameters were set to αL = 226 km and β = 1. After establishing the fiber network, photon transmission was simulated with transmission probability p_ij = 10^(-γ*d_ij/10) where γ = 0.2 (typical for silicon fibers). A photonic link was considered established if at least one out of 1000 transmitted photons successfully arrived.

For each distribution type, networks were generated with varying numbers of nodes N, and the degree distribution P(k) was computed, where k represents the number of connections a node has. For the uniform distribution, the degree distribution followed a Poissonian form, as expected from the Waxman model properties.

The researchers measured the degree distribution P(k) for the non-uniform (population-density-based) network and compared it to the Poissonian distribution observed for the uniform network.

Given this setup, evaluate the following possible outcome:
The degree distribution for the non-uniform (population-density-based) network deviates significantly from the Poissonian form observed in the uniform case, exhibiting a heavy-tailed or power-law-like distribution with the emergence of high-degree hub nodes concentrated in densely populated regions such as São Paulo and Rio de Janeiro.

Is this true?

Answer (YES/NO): NO